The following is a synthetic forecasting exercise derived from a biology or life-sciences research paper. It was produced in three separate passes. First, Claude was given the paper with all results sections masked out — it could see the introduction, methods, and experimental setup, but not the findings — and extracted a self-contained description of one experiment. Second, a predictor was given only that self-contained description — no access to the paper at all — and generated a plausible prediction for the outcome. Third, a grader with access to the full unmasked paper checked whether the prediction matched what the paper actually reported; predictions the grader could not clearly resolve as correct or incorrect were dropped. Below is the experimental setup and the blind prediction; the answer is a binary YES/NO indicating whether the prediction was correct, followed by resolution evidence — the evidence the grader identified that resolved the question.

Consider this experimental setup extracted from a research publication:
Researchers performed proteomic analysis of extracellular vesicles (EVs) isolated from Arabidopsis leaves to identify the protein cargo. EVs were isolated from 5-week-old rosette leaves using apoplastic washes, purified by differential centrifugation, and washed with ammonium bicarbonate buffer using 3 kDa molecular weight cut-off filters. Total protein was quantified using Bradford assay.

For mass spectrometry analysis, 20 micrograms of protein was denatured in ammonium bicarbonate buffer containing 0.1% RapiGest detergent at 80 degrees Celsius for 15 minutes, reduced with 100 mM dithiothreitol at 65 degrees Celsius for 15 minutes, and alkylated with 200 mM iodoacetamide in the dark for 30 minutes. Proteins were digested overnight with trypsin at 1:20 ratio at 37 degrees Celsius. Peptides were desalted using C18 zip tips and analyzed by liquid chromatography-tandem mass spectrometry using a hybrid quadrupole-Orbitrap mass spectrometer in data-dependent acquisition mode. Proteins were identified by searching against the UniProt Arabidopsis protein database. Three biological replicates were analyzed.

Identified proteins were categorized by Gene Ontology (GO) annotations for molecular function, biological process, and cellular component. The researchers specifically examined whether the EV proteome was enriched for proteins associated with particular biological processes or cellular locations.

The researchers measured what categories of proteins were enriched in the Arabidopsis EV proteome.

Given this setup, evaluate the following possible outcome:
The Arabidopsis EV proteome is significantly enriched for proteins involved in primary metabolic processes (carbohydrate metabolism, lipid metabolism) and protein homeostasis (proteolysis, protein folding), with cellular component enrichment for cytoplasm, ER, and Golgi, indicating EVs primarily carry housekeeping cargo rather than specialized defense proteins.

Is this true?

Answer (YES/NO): NO